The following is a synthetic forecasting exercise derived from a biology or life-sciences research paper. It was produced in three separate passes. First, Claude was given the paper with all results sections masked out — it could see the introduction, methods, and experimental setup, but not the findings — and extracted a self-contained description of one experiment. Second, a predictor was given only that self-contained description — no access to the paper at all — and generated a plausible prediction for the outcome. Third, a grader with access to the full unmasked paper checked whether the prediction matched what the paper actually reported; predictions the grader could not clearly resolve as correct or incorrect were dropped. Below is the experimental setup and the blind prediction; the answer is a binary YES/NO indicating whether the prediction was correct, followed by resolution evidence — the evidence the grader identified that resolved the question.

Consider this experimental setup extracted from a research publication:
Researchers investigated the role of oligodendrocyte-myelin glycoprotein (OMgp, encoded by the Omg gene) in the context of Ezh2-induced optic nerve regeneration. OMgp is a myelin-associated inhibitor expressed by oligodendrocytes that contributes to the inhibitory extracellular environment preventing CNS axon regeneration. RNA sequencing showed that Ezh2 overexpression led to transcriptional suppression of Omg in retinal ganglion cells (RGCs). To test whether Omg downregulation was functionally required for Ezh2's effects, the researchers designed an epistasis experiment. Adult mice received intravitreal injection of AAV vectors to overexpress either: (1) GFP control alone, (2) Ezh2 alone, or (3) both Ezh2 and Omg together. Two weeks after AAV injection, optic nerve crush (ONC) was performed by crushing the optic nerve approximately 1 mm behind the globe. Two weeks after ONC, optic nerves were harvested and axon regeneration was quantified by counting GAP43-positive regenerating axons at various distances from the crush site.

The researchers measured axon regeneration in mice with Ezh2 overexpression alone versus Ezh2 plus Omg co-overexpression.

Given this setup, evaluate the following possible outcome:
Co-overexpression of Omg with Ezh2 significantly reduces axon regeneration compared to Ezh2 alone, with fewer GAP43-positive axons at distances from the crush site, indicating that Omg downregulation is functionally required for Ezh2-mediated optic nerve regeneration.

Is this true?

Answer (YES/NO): YES